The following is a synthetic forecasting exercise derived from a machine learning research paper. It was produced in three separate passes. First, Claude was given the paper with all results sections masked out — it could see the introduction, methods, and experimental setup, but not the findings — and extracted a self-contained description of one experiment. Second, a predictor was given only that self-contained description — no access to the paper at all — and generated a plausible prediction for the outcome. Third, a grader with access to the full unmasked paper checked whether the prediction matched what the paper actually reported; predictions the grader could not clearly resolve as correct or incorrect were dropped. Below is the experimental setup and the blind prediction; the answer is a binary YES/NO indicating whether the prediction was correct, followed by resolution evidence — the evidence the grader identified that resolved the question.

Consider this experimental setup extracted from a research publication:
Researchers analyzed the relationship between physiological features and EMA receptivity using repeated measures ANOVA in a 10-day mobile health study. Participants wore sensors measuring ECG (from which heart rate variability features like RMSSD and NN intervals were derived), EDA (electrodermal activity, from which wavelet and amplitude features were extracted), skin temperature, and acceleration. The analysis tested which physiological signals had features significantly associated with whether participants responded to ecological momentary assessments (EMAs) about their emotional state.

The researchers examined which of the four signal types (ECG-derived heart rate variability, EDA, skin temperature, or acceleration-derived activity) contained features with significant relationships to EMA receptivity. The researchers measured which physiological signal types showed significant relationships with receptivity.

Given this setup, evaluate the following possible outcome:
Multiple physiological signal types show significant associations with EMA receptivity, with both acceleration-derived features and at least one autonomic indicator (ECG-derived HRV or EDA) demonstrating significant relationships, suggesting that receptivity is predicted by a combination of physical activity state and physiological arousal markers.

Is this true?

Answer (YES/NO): NO